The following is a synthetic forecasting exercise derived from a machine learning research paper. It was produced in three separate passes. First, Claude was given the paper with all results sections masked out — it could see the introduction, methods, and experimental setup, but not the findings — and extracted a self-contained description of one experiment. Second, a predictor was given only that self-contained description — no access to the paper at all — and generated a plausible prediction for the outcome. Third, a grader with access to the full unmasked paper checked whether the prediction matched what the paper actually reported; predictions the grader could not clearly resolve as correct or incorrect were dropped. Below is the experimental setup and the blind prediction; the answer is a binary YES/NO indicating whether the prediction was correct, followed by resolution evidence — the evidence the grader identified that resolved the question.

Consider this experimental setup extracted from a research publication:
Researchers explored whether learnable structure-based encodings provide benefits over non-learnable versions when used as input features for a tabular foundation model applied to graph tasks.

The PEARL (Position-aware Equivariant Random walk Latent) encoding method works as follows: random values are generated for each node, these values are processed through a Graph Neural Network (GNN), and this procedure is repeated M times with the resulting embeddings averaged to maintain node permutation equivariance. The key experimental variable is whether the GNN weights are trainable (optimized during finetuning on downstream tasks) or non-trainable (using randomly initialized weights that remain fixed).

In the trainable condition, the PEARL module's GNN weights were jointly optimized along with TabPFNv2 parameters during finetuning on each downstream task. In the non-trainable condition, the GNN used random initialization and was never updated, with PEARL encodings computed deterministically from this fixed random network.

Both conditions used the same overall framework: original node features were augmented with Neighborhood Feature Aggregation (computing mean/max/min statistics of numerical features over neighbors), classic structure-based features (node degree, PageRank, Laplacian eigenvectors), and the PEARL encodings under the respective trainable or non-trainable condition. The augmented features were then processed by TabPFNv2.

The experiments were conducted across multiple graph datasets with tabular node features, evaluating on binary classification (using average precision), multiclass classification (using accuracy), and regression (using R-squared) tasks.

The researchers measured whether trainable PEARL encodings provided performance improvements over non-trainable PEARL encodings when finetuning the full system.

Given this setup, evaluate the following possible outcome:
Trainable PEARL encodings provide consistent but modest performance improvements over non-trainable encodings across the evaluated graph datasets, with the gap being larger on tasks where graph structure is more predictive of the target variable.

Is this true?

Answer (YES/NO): NO